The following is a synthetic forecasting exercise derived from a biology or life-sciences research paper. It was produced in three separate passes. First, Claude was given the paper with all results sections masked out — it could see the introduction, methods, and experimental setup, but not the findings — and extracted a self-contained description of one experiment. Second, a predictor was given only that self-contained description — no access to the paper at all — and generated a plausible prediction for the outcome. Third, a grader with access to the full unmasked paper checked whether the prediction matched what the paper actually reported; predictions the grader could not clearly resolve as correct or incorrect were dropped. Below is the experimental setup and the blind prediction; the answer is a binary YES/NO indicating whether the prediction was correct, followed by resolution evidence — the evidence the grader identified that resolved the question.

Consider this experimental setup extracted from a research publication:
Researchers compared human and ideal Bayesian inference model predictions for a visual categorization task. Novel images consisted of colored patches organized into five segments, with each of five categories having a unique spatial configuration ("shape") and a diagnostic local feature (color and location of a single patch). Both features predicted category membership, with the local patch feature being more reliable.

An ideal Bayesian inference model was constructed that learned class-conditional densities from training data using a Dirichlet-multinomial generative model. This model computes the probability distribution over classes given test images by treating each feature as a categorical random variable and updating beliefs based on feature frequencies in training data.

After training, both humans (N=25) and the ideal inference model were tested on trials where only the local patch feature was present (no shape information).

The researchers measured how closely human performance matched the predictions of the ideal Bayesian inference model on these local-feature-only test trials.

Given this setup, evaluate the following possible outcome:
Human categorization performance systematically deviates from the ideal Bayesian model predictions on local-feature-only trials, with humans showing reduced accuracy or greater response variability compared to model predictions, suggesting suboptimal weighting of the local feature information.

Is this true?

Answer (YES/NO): YES